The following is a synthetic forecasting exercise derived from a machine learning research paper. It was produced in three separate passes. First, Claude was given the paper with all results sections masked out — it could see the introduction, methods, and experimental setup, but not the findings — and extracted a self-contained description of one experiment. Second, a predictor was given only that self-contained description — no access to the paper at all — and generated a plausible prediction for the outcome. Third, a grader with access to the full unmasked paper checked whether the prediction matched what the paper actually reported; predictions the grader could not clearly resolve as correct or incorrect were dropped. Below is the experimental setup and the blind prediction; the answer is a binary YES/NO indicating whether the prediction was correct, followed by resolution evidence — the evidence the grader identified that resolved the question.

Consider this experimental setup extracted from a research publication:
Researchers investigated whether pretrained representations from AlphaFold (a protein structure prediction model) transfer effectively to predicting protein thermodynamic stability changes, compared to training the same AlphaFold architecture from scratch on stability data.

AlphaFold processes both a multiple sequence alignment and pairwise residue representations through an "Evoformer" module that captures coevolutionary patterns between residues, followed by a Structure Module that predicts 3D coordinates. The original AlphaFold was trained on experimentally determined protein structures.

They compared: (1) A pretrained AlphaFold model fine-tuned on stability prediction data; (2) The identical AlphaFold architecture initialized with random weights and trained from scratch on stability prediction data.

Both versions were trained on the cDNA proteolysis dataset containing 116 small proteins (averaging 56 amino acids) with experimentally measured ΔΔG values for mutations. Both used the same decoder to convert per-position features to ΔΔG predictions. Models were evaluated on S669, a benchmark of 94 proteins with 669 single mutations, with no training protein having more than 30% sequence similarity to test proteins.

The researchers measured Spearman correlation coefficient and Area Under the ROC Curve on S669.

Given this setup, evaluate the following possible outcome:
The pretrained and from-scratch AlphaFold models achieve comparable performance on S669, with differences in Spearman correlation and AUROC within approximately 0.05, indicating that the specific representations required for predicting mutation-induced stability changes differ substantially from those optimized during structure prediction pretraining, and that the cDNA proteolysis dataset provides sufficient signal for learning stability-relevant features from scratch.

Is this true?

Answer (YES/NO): NO